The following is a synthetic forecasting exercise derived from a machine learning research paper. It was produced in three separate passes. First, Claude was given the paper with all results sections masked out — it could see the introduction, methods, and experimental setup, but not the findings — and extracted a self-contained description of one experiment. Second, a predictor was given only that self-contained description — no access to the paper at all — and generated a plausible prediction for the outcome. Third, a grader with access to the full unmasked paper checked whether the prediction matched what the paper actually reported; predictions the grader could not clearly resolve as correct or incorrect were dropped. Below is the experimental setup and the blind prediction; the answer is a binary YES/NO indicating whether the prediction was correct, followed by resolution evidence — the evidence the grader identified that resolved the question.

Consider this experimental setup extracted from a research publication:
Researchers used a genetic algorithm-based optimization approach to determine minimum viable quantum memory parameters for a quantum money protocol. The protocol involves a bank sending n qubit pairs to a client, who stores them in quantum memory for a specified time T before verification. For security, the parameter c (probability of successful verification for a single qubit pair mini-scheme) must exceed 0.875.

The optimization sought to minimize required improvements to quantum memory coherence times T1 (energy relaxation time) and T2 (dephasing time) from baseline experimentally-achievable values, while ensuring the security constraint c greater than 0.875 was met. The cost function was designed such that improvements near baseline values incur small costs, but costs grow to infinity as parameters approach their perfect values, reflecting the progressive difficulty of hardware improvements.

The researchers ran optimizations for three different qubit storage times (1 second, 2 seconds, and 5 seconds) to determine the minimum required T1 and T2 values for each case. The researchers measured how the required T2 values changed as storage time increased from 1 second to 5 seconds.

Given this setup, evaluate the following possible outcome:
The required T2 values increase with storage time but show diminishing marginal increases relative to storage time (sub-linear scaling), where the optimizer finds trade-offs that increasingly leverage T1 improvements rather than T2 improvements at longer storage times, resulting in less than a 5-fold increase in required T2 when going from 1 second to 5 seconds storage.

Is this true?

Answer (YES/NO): NO